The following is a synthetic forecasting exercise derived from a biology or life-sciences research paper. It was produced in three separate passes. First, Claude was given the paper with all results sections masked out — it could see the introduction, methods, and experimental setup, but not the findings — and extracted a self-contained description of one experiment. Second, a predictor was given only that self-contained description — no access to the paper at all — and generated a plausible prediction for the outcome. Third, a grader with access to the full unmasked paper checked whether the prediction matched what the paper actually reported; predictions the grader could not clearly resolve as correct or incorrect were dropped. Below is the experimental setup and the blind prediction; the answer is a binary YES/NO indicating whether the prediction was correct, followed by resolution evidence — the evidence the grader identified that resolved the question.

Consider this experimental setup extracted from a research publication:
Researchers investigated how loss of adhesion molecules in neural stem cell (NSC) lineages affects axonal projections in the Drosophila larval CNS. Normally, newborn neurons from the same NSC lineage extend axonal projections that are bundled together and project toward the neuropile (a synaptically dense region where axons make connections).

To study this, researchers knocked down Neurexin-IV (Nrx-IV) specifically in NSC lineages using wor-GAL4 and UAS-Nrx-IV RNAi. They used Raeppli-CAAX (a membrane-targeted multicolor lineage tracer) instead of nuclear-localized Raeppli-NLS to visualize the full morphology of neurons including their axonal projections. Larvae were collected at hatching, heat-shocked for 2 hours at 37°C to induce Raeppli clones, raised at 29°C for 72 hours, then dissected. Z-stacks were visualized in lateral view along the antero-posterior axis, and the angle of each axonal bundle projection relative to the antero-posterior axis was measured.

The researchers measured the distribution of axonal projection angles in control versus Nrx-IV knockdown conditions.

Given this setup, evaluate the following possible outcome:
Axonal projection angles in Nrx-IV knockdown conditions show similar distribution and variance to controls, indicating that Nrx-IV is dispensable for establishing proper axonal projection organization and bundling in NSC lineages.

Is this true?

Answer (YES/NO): NO